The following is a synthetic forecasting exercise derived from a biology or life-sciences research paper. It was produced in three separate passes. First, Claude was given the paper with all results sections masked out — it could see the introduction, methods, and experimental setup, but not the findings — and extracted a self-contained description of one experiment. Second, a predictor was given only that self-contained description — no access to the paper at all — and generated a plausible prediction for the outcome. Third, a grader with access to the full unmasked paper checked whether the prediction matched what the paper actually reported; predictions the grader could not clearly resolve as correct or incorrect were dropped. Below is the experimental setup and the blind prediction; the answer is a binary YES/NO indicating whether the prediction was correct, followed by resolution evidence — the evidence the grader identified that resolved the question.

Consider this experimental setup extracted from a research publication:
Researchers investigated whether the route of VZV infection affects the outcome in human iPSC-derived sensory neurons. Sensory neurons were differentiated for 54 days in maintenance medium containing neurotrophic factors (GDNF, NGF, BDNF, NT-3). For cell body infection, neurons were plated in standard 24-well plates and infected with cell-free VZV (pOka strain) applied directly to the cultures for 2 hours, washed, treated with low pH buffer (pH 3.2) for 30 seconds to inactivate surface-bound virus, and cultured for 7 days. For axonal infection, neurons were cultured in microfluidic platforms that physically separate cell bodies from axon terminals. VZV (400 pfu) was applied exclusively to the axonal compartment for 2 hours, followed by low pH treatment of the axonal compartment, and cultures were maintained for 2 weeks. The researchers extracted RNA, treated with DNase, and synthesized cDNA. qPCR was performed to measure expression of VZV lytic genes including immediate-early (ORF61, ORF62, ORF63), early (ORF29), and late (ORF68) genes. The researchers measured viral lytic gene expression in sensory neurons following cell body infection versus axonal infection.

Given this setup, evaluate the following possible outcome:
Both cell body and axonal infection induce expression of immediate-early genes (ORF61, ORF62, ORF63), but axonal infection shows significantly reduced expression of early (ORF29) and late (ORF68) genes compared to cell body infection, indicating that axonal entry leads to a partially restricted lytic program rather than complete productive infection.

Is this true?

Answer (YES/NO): NO